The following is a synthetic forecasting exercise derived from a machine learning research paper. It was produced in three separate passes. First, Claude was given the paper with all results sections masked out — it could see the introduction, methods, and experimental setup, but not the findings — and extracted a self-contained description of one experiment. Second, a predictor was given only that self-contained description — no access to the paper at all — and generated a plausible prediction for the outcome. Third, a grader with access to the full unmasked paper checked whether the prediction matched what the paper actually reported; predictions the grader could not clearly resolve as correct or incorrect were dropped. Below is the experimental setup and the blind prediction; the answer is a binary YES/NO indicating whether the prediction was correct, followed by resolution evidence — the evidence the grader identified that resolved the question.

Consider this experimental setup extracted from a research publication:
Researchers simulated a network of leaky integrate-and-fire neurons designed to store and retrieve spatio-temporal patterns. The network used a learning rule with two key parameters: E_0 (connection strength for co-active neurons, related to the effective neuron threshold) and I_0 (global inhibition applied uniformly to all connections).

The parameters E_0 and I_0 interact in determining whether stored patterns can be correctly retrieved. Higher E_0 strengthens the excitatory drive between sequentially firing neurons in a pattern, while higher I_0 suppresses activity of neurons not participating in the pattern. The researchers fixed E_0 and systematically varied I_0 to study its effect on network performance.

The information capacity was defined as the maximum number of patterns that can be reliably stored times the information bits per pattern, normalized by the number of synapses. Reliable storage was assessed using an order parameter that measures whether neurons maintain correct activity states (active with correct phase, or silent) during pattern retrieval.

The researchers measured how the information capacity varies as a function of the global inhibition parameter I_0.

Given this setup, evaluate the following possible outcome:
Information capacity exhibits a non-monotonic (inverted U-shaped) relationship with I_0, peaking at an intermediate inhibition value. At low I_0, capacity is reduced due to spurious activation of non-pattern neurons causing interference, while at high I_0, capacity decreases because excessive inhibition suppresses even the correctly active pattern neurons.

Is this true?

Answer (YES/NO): YES